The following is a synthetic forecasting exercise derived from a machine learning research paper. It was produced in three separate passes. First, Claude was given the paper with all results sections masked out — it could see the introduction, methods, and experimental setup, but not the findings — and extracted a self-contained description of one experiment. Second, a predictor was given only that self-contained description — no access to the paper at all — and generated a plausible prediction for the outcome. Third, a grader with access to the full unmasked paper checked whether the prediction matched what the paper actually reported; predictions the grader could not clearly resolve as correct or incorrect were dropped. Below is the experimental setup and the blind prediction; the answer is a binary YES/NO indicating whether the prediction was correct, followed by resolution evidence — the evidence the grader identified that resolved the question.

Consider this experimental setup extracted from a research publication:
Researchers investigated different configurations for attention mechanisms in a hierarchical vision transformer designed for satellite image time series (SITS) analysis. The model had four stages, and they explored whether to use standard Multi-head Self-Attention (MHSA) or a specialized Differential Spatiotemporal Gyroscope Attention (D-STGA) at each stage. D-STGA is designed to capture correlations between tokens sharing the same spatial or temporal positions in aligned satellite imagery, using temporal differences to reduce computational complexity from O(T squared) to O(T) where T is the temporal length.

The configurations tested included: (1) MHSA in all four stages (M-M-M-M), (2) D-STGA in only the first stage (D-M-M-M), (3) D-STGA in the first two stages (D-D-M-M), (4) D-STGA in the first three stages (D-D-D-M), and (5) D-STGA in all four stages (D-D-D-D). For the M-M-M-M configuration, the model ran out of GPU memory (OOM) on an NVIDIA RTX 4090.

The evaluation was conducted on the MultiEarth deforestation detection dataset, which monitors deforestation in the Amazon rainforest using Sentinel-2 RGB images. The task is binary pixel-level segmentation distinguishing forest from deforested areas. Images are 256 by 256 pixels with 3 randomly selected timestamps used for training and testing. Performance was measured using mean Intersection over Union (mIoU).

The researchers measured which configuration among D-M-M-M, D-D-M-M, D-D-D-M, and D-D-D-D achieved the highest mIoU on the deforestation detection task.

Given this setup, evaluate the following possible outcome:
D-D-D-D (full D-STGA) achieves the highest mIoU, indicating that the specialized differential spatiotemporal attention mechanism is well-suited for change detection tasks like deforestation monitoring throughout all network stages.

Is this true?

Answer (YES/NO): NO